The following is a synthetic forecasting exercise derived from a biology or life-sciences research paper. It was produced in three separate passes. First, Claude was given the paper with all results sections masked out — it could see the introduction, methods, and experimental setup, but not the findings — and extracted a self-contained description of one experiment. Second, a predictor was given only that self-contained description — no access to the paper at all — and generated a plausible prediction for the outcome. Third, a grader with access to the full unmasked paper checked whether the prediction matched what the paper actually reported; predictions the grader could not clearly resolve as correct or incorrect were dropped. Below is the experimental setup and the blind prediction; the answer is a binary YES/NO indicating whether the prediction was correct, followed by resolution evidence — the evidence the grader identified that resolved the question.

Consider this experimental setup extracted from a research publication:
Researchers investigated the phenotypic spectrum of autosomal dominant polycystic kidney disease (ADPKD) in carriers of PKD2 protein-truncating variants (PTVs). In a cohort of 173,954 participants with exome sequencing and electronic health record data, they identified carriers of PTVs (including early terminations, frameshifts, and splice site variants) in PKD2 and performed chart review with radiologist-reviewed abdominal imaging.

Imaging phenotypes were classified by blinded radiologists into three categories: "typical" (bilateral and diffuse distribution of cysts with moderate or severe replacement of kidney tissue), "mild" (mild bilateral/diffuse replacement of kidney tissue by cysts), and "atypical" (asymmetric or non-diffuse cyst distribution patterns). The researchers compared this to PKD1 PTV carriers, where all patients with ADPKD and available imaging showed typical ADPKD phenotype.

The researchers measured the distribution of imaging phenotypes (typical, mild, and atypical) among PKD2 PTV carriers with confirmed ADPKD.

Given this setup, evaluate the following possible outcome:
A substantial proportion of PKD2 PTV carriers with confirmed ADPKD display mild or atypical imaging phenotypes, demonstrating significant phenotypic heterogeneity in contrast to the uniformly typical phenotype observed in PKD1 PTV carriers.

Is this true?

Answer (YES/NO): YES